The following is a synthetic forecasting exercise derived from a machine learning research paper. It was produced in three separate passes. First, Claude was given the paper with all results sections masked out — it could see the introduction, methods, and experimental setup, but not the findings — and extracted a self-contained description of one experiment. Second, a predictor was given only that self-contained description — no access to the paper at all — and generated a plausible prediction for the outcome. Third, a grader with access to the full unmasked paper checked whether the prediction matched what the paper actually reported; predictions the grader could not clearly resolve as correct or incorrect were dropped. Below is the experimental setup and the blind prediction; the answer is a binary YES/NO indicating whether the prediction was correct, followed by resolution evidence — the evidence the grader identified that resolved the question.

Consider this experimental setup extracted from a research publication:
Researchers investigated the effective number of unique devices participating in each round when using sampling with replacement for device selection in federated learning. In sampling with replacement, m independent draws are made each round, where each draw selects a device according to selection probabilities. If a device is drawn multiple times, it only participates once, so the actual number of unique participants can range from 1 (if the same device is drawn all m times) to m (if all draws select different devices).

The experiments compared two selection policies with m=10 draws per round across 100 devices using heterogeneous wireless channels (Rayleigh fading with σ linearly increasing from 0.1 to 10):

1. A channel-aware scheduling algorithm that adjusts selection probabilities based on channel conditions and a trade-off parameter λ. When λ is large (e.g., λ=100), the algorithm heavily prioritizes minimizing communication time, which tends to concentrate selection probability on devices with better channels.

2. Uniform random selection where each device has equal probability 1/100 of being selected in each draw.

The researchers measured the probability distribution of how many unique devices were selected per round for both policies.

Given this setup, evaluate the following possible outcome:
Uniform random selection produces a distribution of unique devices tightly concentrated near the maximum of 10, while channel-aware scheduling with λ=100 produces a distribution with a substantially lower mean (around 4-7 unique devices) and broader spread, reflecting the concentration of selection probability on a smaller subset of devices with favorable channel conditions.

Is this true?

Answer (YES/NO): NO